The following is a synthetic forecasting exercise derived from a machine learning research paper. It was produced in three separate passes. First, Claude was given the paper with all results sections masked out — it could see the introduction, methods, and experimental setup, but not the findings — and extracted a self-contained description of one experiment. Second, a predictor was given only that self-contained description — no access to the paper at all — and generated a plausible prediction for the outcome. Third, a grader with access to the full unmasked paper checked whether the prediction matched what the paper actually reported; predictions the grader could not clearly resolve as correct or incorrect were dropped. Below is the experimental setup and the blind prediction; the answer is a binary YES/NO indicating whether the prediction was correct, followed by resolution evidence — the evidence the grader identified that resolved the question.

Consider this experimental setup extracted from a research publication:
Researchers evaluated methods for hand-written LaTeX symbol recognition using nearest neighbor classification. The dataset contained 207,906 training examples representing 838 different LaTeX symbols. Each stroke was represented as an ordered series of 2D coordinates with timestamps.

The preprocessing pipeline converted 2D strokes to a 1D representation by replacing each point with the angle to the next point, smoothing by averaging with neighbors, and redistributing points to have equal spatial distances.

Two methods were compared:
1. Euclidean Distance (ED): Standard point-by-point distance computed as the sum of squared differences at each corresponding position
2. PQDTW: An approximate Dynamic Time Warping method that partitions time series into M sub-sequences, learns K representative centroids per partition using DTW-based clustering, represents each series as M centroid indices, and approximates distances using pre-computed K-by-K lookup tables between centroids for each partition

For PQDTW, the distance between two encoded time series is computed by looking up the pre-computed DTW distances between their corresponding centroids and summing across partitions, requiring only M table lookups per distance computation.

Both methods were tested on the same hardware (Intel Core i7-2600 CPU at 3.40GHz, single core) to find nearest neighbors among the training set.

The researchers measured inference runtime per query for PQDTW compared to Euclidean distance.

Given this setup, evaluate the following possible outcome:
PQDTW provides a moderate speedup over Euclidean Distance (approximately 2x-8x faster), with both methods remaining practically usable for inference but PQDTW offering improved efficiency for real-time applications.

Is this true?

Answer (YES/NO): NO